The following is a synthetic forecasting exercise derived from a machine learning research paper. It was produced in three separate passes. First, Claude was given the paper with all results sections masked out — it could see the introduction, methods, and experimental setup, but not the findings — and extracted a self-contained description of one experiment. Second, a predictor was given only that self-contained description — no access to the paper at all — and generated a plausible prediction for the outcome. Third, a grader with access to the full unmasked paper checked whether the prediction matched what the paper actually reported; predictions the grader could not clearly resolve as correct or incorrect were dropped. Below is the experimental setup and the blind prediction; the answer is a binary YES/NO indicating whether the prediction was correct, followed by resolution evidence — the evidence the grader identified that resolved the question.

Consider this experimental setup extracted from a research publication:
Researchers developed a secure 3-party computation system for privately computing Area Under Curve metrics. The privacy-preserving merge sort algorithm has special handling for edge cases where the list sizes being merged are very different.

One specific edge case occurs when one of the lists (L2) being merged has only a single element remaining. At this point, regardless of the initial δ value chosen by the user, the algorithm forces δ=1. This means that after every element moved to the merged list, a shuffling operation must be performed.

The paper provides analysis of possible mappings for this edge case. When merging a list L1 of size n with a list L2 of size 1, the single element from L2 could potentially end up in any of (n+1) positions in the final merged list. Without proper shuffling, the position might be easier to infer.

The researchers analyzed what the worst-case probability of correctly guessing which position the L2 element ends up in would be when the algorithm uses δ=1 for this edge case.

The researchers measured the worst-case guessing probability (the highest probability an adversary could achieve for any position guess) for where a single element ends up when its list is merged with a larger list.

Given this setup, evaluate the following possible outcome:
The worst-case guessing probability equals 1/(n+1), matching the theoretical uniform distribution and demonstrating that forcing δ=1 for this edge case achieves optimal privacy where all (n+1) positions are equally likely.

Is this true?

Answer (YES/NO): NO